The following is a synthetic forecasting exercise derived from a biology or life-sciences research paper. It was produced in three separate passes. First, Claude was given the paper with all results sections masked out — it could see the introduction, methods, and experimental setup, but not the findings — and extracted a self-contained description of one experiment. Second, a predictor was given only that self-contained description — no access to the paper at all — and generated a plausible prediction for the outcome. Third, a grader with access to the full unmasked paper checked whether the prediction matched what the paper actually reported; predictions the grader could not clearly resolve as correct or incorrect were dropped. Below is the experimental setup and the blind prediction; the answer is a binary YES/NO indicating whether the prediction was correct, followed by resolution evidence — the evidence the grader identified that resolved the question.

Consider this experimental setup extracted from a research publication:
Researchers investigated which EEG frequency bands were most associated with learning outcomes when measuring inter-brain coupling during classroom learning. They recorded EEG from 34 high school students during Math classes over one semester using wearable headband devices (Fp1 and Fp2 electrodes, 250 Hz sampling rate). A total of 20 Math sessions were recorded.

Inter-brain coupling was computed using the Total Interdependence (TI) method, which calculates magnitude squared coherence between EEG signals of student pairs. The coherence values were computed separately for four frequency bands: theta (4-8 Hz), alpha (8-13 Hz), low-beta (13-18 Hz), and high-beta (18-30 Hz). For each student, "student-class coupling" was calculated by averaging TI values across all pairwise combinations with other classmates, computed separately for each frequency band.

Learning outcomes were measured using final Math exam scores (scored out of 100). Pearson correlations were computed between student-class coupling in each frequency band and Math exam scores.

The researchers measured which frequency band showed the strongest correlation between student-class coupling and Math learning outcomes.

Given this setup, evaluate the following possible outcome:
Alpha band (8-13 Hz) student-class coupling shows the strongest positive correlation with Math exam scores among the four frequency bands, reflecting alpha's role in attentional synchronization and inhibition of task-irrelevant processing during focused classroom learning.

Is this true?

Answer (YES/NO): NO